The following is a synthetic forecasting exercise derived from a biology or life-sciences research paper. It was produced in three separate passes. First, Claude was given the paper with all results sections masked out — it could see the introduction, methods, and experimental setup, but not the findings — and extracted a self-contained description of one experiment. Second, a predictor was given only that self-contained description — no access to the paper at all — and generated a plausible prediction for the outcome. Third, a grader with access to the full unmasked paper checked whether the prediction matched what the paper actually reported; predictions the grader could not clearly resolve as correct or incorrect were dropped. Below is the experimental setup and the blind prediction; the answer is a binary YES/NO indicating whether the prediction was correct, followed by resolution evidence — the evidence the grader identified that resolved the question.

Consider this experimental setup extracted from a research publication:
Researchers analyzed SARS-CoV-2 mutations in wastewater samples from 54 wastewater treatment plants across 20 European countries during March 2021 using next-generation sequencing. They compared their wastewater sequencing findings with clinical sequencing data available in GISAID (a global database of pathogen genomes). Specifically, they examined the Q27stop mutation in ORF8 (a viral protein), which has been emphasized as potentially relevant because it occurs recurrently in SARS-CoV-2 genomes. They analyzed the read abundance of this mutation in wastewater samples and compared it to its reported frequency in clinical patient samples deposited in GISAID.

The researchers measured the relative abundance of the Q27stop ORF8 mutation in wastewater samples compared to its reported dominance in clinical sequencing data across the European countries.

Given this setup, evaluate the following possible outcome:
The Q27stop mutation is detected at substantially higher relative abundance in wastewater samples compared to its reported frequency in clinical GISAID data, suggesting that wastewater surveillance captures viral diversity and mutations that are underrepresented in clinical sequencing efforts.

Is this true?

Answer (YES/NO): YES